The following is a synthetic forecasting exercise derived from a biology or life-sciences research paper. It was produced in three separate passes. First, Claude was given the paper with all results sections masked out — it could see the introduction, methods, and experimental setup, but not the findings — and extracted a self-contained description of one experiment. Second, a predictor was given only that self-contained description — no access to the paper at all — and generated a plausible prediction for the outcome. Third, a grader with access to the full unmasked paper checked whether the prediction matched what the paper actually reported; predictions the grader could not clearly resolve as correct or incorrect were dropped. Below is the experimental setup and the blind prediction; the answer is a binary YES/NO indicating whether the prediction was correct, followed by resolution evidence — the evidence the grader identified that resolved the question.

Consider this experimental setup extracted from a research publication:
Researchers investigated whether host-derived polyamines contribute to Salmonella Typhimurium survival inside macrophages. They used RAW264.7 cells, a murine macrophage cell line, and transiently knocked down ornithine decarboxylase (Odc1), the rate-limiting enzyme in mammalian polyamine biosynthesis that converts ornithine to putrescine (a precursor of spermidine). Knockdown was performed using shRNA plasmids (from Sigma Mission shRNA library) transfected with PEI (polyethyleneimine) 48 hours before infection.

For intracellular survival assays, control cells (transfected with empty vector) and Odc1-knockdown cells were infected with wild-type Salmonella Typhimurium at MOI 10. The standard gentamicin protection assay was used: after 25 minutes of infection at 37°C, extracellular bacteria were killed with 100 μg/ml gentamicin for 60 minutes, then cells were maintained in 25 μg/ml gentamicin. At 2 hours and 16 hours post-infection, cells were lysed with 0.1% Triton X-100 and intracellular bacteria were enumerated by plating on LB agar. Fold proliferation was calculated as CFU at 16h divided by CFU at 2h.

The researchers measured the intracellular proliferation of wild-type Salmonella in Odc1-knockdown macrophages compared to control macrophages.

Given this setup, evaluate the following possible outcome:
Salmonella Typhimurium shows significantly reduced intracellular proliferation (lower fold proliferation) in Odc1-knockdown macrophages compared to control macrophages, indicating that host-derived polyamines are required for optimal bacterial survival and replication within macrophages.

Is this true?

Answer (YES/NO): YES